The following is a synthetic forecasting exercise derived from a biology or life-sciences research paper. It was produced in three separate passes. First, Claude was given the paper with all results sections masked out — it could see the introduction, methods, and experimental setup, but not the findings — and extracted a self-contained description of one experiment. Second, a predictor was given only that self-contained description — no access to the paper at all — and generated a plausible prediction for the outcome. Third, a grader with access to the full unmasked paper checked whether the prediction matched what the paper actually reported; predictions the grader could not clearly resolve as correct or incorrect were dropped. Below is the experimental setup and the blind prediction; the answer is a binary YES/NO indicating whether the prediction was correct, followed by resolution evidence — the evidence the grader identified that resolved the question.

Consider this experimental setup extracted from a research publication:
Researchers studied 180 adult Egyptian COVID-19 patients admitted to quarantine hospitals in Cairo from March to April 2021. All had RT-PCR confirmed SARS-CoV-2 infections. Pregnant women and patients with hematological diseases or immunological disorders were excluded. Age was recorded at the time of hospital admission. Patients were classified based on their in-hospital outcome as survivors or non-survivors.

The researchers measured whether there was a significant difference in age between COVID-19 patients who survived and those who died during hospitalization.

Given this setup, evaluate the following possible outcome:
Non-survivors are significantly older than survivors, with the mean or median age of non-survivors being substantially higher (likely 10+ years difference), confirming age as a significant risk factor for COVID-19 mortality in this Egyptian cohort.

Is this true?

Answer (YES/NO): YES